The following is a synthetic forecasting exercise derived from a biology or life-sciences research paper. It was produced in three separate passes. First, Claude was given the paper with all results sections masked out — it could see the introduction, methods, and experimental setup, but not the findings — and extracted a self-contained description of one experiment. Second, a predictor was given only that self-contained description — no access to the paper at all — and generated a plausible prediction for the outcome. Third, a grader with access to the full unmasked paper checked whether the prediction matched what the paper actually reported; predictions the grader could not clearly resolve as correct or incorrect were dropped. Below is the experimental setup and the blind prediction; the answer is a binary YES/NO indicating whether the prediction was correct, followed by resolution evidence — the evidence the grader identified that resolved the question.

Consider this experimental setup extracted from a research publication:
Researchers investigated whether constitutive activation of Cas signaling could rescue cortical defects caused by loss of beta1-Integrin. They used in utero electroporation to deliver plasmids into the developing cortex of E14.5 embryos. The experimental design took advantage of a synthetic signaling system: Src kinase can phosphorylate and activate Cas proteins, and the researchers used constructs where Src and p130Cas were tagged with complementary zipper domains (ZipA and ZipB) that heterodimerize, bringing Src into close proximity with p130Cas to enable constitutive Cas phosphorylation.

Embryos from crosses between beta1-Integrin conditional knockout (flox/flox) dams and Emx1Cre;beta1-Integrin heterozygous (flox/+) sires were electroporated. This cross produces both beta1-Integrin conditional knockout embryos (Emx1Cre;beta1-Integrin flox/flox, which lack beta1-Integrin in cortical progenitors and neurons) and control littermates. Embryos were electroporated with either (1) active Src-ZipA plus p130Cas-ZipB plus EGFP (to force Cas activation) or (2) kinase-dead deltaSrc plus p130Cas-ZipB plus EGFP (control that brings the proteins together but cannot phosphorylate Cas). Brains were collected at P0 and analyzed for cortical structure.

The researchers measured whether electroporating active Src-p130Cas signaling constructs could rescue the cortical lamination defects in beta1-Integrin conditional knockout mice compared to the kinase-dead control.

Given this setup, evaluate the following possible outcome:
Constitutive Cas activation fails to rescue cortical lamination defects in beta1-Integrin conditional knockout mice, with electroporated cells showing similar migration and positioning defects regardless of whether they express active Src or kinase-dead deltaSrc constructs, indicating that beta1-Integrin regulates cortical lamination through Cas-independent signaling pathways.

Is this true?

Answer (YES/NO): NO